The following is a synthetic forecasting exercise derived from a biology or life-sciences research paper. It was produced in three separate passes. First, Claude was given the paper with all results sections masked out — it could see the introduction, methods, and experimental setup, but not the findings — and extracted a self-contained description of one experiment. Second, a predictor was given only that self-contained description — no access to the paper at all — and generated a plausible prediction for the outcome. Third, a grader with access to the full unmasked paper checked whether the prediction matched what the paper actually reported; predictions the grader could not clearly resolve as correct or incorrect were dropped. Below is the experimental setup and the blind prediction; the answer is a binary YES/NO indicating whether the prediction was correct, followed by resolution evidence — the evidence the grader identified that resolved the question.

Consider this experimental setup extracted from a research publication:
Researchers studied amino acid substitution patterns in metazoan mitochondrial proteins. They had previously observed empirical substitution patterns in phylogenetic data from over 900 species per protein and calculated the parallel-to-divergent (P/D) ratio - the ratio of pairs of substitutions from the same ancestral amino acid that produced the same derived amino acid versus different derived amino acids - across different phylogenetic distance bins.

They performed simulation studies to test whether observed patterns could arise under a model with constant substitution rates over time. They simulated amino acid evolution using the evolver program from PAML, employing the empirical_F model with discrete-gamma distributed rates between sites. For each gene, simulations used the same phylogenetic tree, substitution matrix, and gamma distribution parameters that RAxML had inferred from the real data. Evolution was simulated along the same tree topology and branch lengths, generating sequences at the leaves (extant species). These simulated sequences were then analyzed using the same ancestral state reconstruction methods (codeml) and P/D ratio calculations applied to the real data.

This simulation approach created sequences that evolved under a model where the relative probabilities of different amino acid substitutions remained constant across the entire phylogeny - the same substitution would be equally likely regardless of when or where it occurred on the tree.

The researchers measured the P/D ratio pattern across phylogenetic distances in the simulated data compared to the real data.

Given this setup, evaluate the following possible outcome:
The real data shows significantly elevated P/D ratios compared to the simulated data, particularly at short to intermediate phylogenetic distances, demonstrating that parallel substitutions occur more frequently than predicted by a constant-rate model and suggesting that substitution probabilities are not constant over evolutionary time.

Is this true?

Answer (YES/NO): YES